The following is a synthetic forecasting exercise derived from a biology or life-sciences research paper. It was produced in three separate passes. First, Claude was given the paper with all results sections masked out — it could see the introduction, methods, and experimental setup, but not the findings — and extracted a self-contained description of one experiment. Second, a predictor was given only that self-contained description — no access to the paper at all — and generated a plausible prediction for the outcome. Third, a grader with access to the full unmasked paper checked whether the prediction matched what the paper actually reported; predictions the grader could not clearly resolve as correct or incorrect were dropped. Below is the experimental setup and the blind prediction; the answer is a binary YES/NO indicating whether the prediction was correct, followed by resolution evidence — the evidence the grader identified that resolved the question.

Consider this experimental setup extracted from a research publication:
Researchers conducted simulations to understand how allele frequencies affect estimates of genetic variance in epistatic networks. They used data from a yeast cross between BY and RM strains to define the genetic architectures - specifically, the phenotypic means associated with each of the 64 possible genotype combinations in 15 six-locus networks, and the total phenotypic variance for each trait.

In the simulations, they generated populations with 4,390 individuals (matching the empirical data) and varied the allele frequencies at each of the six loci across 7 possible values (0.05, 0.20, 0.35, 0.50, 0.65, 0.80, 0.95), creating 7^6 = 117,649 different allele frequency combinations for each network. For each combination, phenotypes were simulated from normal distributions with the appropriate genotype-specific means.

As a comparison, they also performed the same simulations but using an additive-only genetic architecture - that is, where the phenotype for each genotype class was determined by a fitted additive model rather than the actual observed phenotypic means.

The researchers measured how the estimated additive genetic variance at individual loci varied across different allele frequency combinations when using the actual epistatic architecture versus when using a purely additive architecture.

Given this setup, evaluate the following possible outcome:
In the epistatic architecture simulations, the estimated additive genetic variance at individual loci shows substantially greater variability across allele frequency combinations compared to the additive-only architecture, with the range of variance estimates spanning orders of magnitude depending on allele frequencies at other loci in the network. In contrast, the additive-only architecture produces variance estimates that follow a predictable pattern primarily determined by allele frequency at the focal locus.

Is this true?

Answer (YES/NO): YES